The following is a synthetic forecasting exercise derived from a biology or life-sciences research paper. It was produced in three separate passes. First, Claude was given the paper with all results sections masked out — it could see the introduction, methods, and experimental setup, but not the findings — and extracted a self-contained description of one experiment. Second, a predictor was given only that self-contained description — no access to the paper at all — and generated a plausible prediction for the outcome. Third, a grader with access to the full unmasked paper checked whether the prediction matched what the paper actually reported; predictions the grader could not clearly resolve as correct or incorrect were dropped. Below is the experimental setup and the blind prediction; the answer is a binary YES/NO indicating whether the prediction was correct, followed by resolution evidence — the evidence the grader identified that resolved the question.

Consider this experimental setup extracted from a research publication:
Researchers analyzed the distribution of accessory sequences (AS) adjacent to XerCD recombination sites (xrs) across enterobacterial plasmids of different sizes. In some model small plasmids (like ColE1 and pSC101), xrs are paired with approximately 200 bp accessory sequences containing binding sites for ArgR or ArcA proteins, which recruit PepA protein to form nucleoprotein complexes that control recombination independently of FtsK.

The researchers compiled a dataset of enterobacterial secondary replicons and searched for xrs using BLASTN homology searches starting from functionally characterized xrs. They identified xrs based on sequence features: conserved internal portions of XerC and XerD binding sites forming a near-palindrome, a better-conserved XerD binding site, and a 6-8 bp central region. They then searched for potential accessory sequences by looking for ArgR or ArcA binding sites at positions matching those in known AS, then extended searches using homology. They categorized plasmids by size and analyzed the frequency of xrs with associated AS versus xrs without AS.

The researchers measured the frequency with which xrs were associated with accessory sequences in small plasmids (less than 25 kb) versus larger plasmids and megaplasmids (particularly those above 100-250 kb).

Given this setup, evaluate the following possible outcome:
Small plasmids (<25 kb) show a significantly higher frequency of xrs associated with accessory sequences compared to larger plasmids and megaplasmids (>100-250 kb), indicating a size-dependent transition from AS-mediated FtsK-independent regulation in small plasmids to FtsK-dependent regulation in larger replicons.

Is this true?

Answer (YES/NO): YES